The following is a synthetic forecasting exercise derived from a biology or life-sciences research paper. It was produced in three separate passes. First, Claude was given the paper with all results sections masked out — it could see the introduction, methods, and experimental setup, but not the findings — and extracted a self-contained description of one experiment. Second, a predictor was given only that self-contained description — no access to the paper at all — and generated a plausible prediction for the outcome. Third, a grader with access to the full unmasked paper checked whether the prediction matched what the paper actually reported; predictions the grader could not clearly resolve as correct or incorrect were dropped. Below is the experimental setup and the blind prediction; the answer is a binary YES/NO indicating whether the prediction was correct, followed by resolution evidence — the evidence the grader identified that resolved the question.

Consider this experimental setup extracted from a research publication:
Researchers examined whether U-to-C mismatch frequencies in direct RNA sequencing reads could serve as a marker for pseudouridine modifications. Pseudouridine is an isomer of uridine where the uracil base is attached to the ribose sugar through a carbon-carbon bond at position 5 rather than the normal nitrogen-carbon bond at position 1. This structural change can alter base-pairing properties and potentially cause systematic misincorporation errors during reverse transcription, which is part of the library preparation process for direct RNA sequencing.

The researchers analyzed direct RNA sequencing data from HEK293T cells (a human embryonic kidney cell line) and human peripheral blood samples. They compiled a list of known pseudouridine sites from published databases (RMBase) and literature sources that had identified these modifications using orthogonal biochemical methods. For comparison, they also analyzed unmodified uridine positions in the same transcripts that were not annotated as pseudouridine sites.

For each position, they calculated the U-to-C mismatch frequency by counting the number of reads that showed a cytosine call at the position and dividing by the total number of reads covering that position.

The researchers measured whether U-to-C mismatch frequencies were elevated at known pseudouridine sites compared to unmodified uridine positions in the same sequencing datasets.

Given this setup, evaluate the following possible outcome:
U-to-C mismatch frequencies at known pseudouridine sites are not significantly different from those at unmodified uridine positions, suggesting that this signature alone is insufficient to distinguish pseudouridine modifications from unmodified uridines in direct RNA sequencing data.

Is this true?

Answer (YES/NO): NO